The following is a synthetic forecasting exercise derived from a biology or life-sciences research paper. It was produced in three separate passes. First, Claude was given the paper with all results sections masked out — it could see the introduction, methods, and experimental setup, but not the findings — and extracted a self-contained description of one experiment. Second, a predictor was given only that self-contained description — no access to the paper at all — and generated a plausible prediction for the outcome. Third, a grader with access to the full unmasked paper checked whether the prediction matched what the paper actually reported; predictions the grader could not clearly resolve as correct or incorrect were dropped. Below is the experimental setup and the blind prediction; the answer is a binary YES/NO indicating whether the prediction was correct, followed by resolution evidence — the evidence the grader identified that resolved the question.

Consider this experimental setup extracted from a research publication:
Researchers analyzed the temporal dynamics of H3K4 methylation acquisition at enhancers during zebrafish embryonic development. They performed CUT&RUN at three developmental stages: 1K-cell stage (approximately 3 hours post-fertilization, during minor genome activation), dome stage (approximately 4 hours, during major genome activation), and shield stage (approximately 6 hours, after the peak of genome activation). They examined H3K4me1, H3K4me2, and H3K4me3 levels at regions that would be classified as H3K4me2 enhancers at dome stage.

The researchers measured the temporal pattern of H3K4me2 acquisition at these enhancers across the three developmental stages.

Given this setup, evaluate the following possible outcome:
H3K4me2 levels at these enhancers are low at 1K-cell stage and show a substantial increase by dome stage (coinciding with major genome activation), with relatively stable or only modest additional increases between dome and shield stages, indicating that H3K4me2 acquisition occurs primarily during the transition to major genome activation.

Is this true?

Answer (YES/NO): YES